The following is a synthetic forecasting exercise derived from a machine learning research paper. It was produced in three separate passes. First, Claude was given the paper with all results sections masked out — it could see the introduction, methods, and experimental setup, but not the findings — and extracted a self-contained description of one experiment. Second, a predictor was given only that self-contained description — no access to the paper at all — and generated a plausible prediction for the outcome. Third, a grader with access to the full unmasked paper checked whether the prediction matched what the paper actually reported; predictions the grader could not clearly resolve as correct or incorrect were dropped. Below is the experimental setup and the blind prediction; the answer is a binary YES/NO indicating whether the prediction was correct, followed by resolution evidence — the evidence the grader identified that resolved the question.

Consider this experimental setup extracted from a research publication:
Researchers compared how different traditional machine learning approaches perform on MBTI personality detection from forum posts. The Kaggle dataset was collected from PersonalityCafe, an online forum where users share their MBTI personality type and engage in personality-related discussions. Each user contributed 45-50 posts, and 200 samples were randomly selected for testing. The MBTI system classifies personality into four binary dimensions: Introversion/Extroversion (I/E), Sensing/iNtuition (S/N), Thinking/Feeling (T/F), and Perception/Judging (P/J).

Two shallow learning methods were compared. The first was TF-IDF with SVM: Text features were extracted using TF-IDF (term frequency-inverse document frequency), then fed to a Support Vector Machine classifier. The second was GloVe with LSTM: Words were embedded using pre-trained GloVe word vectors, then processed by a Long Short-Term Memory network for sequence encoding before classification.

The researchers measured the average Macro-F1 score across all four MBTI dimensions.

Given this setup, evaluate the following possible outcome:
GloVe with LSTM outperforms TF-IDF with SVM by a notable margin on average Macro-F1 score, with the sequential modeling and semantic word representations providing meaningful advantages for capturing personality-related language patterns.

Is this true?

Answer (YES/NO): YES